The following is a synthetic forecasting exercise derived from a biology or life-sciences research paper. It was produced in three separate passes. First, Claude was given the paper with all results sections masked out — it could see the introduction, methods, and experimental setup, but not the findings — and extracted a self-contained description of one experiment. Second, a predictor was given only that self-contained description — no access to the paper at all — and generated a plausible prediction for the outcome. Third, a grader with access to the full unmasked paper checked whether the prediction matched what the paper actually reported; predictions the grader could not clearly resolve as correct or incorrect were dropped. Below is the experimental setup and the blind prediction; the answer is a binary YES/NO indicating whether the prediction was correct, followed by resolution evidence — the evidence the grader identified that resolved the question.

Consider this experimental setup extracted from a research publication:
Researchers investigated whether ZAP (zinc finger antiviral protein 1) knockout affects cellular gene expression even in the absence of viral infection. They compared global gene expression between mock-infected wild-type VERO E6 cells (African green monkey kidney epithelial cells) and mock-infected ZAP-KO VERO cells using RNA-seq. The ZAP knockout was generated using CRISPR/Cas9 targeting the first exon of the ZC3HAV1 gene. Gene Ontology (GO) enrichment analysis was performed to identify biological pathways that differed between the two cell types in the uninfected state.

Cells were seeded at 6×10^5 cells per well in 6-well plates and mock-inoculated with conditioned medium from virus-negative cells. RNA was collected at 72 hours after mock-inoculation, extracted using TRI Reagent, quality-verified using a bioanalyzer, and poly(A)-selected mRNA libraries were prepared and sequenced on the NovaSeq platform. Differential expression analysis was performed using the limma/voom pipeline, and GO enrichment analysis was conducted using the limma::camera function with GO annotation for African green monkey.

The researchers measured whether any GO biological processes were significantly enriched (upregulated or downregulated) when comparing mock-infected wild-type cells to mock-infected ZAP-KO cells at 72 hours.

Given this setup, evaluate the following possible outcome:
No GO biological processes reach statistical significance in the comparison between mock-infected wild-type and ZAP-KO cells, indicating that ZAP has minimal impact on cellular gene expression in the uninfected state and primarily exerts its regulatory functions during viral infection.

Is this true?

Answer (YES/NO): NO